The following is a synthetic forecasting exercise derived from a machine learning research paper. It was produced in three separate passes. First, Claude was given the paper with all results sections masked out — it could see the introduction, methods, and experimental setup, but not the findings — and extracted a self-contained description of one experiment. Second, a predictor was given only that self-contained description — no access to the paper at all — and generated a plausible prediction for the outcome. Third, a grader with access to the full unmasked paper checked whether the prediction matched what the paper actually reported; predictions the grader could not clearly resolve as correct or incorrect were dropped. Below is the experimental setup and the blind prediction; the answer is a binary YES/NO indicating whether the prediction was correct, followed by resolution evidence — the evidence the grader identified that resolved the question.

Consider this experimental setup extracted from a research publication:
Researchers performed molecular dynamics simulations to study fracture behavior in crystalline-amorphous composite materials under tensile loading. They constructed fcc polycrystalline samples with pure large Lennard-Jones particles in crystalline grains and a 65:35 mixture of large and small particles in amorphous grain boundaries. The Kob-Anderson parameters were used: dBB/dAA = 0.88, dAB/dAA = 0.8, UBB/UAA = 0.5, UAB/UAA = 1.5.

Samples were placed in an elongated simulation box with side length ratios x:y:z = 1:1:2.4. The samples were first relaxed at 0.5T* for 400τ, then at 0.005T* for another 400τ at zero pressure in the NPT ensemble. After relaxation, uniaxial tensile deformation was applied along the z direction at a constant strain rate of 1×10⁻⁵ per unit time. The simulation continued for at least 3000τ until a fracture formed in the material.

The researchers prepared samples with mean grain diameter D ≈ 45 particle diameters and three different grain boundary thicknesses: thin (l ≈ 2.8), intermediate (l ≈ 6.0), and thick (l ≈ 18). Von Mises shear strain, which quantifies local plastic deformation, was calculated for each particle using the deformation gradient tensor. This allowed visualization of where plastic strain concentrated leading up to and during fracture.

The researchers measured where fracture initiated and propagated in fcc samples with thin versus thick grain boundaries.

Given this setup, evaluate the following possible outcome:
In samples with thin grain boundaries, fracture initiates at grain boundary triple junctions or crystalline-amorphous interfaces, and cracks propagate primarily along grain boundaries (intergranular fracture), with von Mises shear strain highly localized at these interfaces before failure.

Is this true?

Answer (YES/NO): NO